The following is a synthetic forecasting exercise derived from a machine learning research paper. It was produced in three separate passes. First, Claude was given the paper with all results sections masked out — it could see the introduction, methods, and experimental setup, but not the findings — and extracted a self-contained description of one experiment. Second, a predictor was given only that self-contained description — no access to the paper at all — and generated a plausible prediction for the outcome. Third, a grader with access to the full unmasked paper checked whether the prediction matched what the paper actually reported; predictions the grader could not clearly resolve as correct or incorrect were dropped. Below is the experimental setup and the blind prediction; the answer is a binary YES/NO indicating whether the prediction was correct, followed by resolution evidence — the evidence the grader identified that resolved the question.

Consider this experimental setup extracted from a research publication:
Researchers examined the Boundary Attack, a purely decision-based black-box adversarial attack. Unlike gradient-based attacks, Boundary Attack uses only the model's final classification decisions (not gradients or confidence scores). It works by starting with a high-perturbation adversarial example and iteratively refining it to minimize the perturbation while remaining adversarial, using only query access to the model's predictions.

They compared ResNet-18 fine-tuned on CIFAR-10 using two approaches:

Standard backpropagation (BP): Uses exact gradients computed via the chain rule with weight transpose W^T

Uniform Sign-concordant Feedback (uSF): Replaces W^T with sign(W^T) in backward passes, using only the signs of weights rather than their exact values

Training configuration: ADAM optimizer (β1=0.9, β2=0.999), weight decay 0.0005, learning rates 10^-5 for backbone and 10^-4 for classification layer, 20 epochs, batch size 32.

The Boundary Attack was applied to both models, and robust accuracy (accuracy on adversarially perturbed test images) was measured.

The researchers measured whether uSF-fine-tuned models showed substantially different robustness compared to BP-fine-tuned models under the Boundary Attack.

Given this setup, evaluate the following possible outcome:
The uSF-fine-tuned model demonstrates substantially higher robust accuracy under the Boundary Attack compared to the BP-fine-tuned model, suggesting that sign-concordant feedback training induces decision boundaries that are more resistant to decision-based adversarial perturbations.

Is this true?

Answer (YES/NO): NO